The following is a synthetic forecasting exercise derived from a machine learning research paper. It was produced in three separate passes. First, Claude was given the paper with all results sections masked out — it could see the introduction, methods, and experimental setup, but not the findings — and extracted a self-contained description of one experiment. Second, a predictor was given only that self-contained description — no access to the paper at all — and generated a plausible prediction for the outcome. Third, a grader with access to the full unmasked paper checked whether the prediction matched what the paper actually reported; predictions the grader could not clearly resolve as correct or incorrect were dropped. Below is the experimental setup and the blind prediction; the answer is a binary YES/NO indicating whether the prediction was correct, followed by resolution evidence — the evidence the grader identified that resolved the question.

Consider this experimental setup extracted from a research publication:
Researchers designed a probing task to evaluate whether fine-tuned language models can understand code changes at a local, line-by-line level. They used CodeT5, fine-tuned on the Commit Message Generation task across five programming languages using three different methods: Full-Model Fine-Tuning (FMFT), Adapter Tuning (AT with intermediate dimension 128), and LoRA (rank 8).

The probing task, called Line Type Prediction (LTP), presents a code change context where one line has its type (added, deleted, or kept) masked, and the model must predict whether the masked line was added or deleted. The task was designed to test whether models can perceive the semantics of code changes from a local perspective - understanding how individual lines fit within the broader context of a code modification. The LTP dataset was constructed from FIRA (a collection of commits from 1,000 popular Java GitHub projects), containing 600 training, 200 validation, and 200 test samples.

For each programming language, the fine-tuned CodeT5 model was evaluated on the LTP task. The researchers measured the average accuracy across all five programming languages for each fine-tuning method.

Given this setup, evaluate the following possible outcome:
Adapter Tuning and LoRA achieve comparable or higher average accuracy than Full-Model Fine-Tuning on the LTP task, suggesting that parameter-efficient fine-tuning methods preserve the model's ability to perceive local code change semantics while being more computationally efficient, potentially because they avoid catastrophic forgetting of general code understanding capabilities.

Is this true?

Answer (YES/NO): NO